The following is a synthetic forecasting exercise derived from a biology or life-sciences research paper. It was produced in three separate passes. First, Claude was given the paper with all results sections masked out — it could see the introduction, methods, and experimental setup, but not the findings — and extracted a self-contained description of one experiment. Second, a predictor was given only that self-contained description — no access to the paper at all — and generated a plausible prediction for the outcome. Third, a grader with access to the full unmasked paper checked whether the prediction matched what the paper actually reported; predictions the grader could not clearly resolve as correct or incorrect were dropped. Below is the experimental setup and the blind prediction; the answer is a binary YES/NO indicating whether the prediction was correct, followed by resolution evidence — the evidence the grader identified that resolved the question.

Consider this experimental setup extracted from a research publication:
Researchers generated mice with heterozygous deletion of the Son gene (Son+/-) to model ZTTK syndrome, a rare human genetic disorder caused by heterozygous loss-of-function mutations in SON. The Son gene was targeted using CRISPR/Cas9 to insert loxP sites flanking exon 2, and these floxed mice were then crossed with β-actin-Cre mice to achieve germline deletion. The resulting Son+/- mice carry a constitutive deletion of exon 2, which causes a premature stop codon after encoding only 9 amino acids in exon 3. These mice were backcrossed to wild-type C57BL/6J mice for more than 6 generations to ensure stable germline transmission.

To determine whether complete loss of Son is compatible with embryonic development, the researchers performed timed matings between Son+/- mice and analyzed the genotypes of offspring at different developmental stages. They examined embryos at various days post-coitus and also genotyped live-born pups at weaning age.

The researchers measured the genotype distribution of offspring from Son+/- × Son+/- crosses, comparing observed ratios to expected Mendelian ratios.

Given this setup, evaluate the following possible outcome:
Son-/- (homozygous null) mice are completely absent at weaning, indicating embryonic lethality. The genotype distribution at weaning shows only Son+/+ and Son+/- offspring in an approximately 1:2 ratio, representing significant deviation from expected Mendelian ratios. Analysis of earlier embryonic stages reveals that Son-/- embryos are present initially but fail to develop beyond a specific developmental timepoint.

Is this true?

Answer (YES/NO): NO